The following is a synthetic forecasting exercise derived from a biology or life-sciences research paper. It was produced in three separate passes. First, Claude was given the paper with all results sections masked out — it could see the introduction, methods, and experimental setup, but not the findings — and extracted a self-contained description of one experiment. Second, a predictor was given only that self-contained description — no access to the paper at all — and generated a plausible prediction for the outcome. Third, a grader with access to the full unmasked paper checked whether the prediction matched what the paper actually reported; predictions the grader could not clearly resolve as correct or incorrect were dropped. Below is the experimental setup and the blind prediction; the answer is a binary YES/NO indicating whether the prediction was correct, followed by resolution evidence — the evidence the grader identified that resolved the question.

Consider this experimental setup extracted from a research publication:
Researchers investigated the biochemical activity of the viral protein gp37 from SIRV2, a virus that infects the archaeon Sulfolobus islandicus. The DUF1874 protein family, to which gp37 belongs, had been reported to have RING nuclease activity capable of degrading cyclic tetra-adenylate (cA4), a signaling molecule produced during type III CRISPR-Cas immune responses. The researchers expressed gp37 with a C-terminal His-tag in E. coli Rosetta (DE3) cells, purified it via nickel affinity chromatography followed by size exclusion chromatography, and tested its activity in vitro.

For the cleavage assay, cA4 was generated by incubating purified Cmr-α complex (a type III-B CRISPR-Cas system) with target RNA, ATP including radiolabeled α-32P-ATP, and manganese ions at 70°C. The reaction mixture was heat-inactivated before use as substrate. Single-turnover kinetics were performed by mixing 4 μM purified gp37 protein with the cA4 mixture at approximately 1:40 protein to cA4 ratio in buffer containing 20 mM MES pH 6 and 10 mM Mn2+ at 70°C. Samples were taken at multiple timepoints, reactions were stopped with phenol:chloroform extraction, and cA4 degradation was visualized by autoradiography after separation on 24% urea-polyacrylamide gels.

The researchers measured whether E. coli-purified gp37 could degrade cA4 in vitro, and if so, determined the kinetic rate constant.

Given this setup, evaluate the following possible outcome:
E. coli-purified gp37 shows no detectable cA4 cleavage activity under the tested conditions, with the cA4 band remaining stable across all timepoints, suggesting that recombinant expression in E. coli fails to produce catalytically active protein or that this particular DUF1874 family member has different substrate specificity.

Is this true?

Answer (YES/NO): NO